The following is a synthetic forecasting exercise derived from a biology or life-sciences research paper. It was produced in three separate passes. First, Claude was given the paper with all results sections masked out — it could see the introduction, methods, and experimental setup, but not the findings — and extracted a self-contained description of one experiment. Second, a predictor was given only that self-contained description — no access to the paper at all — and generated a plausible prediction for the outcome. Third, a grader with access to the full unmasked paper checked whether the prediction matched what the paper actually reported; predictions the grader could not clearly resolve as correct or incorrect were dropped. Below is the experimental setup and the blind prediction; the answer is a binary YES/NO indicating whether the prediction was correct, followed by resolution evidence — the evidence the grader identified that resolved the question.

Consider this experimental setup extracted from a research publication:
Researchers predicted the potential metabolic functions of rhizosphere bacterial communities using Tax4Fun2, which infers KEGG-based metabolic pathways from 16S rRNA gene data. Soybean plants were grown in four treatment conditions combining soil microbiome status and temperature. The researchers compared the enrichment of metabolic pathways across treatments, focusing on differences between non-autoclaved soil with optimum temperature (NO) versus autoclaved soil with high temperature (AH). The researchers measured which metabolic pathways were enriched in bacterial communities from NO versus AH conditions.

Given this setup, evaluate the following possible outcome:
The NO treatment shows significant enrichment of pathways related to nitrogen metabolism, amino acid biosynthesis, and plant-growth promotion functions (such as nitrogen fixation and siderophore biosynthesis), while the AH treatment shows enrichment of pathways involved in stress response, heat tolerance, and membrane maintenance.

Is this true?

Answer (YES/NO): NO